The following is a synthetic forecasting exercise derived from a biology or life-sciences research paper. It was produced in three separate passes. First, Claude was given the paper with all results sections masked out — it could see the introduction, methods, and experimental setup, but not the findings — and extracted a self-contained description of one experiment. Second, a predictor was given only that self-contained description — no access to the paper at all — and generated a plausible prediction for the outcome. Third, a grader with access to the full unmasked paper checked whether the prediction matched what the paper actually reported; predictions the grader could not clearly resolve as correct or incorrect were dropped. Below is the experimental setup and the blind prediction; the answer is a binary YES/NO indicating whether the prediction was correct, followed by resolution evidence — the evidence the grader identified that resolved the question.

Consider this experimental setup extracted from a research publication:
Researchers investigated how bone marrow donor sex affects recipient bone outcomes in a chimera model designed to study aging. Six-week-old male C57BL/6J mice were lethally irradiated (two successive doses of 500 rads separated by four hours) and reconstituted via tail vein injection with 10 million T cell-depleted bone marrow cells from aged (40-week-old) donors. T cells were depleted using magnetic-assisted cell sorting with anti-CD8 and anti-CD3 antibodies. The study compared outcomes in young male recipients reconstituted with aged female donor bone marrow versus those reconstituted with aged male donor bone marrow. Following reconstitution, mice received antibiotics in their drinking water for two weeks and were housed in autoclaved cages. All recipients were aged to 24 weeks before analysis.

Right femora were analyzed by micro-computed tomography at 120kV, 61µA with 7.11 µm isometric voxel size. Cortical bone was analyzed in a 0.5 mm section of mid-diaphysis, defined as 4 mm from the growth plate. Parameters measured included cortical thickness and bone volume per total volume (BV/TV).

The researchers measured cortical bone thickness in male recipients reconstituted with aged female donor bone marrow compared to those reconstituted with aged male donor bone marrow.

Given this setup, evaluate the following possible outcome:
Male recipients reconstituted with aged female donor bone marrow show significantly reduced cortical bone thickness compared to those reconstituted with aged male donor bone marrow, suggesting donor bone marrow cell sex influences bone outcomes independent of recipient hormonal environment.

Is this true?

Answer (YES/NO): NO